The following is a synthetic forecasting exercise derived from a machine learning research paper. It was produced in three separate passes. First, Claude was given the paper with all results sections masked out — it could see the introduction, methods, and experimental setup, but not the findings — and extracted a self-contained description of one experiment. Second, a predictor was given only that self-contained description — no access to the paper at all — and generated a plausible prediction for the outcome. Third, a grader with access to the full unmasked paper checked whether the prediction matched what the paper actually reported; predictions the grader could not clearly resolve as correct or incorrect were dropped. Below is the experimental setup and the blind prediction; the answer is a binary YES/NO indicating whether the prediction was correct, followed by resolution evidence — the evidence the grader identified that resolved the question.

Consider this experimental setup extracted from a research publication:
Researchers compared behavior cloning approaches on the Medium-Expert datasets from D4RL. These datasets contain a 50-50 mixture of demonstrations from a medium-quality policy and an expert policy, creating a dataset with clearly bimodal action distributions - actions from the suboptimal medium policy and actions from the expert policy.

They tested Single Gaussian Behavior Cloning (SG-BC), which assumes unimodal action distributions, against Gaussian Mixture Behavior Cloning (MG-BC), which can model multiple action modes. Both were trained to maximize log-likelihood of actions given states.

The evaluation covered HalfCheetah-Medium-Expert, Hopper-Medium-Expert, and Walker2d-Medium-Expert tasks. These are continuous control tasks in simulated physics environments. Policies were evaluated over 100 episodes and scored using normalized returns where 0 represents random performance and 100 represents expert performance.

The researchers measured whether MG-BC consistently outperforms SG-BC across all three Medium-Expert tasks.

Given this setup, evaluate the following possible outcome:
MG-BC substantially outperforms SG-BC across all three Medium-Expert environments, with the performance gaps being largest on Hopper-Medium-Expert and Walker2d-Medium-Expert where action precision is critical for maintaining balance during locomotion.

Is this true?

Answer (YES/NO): NO